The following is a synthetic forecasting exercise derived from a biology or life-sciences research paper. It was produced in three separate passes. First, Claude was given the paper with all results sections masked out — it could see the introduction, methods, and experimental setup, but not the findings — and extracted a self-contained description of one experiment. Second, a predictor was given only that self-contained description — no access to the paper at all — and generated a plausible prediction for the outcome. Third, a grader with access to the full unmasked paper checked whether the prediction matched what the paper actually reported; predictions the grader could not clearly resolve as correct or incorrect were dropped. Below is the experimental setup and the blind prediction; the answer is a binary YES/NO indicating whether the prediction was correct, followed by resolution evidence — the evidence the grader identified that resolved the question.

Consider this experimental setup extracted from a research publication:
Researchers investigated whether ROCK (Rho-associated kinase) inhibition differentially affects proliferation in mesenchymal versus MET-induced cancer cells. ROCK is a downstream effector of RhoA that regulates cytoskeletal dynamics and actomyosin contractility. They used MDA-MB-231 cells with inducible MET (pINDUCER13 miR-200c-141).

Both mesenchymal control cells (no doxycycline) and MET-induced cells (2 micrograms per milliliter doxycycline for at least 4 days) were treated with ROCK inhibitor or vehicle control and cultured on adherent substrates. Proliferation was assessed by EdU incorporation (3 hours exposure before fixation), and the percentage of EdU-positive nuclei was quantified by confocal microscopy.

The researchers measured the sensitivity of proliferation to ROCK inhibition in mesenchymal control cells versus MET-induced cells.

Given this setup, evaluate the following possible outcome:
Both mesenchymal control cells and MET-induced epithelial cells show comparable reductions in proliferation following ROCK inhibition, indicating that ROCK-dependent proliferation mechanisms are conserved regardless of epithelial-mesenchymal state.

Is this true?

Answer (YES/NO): NO